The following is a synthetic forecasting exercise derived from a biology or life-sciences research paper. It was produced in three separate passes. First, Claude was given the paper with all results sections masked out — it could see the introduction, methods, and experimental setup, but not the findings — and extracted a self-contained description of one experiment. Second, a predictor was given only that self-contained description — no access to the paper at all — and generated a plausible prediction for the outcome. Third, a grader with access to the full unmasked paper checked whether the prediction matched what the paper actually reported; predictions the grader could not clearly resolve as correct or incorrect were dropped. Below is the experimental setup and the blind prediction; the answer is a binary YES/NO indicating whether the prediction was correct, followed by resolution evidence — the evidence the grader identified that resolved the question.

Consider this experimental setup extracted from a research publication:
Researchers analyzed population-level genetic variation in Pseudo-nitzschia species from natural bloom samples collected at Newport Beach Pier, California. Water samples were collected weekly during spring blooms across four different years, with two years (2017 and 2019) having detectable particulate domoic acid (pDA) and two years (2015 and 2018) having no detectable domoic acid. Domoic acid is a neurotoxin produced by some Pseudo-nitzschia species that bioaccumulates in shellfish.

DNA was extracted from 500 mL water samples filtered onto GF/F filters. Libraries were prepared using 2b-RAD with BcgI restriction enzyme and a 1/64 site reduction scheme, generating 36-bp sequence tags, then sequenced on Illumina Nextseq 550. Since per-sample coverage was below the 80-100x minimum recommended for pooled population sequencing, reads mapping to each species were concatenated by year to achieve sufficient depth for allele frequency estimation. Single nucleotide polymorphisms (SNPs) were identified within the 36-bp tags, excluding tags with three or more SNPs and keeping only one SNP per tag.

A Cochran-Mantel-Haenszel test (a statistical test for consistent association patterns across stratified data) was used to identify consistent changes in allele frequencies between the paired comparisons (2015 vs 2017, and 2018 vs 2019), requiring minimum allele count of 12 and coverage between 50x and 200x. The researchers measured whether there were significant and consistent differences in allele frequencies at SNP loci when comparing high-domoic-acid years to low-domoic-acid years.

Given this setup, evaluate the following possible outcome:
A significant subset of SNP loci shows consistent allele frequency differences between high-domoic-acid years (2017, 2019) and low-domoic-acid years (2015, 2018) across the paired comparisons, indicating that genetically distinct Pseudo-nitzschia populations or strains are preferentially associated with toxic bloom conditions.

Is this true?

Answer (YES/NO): YES